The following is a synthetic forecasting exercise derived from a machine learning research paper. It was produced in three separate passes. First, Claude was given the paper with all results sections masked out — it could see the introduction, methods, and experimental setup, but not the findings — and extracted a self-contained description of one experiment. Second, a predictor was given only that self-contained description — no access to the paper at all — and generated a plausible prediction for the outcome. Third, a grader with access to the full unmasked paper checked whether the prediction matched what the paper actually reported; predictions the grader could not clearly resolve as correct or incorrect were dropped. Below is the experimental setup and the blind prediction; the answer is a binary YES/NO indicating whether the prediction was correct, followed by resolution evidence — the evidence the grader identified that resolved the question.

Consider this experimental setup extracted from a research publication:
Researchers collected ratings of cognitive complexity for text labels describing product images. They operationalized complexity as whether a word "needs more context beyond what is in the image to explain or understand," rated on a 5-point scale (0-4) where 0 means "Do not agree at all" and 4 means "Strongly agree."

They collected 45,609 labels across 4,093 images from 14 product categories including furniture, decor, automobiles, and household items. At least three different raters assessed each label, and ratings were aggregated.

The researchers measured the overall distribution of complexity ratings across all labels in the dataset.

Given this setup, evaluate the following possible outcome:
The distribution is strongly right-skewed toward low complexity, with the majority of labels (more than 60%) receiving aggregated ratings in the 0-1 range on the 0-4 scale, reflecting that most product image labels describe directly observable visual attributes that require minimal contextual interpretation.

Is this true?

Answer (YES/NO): NO